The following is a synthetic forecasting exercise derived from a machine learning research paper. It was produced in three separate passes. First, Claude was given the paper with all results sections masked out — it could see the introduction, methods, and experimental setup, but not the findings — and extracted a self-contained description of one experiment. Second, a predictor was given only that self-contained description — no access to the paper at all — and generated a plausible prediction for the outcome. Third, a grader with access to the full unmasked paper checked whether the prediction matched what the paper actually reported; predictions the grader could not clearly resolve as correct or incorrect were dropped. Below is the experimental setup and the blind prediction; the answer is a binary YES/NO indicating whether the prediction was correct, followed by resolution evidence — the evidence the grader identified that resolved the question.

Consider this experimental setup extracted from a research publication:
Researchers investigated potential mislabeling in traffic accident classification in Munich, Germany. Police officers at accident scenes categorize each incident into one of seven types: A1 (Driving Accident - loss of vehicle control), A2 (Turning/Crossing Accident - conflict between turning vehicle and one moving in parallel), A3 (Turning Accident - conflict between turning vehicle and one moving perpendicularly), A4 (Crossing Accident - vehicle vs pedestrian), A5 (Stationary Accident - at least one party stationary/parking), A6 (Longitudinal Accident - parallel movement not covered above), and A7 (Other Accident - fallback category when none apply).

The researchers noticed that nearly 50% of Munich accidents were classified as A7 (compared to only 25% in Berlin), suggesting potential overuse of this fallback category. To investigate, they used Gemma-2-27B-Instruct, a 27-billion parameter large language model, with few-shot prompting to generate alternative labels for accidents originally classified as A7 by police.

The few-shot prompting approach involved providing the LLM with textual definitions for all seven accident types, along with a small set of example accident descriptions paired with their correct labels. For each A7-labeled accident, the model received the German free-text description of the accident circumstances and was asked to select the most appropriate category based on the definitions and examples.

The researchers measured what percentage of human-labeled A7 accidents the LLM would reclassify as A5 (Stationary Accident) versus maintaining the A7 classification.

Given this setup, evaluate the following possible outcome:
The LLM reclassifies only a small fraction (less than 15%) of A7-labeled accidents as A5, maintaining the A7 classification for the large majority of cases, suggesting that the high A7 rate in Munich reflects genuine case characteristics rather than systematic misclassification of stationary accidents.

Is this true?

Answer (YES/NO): NO